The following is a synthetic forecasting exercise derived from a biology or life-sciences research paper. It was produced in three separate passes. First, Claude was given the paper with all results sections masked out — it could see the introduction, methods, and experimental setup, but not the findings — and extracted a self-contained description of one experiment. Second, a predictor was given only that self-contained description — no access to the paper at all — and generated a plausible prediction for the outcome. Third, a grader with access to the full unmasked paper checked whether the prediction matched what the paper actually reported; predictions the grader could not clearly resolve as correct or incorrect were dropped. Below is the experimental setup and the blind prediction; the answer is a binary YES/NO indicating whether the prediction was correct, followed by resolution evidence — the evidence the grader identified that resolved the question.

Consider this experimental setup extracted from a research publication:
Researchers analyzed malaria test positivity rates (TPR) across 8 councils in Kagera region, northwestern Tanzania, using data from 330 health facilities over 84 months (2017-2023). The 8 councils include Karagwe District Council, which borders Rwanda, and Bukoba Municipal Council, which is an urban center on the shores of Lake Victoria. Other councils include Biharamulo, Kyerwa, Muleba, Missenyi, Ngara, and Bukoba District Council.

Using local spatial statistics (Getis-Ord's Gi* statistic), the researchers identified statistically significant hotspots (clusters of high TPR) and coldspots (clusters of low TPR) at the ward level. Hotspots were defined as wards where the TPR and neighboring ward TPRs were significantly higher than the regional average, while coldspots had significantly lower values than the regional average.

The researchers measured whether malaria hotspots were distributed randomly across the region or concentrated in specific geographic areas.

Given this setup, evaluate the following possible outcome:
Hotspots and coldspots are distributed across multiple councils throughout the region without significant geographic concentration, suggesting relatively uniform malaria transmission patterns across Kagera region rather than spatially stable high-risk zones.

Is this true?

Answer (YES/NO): NO